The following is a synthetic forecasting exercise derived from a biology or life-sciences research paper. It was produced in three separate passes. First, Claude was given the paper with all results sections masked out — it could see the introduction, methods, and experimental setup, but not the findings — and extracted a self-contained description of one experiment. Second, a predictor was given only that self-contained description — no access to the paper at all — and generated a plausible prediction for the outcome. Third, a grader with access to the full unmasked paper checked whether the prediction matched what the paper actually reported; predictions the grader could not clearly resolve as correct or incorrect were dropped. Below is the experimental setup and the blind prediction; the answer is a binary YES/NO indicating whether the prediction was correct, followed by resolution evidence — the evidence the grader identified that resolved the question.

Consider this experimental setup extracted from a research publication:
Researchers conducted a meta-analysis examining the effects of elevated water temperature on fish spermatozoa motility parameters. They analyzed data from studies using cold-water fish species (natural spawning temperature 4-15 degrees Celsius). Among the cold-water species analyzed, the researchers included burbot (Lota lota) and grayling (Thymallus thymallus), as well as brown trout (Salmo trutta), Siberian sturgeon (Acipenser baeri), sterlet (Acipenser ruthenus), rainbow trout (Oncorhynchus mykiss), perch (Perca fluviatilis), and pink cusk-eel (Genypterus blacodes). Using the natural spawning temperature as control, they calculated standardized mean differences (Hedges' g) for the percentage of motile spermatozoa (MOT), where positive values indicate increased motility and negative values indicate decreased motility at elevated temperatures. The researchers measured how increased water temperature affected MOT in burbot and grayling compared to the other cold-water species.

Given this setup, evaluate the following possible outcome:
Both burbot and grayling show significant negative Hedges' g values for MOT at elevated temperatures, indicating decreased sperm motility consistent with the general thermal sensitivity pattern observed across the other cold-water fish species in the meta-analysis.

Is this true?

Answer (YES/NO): NO